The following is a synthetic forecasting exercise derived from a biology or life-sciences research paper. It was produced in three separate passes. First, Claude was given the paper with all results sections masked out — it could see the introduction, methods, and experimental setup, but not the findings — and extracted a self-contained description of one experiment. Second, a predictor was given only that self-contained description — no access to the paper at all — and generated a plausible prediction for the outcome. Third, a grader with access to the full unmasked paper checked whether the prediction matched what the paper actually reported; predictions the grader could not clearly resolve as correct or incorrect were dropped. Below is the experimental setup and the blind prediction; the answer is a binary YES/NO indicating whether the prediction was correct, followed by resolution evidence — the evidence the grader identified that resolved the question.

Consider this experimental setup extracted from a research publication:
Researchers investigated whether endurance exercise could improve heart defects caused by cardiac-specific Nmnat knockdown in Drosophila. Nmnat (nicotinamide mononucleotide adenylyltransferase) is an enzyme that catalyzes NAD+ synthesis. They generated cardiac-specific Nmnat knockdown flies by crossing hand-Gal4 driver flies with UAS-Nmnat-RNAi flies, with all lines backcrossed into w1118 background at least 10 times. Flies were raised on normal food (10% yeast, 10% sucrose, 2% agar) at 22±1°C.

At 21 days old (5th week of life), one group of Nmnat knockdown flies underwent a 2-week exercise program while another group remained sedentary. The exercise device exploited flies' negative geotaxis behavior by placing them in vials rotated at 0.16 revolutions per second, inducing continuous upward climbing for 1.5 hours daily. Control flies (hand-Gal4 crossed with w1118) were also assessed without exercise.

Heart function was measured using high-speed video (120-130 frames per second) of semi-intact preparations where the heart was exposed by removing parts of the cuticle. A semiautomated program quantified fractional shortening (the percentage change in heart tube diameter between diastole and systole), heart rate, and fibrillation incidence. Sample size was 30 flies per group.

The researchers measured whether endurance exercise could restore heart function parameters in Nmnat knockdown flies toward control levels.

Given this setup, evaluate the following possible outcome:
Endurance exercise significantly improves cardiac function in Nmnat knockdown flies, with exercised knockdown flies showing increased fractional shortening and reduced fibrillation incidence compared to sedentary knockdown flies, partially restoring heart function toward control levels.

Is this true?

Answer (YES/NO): YES